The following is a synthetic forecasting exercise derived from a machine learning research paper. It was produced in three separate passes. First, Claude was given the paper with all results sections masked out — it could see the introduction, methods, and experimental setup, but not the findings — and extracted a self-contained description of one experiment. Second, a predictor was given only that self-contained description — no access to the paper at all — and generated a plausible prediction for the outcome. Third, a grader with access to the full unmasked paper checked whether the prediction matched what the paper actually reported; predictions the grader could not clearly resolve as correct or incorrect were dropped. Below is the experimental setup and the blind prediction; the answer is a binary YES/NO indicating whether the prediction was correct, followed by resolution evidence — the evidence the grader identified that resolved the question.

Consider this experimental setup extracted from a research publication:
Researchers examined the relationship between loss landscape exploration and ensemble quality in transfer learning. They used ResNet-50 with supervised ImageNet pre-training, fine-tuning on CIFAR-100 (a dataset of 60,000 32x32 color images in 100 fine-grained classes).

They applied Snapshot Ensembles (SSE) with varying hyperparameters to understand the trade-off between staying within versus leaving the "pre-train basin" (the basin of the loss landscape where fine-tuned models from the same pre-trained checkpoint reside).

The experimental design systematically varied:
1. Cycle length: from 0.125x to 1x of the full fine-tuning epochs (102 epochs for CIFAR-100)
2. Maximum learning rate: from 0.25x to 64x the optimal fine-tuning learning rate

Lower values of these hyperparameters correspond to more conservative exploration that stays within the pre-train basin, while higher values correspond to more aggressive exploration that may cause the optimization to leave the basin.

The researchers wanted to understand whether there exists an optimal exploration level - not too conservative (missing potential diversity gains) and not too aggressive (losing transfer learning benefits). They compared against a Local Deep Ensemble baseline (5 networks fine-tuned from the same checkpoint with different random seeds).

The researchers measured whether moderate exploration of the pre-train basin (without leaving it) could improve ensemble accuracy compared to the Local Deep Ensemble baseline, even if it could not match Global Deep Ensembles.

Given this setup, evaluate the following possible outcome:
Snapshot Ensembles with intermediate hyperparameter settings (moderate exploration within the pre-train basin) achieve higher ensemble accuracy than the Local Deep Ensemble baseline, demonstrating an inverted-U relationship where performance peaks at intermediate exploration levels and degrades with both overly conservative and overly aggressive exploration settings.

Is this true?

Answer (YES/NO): YES